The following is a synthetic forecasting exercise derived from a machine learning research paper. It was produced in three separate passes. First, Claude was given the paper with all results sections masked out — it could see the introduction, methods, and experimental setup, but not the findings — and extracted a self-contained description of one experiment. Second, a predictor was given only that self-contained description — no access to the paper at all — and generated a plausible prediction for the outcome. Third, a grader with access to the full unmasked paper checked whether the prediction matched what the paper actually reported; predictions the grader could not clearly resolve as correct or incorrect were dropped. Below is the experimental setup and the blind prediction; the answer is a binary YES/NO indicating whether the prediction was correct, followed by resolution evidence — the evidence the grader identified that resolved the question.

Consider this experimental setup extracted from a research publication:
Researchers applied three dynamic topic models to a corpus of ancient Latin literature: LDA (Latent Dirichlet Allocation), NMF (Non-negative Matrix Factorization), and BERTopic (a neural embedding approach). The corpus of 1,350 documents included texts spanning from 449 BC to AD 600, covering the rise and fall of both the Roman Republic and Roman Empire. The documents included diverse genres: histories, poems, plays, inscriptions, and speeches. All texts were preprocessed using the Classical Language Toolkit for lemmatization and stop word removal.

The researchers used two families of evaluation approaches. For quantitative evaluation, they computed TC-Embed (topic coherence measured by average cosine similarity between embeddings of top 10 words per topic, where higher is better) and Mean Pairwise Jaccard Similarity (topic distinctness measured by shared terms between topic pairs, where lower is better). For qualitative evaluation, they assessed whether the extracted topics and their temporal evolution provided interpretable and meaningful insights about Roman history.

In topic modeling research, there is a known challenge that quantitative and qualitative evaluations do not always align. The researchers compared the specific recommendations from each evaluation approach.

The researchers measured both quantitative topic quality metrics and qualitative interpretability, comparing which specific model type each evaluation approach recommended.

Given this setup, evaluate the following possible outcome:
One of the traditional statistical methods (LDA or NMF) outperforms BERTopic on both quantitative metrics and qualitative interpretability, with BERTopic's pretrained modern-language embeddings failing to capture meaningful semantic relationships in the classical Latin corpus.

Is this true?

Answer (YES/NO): NO